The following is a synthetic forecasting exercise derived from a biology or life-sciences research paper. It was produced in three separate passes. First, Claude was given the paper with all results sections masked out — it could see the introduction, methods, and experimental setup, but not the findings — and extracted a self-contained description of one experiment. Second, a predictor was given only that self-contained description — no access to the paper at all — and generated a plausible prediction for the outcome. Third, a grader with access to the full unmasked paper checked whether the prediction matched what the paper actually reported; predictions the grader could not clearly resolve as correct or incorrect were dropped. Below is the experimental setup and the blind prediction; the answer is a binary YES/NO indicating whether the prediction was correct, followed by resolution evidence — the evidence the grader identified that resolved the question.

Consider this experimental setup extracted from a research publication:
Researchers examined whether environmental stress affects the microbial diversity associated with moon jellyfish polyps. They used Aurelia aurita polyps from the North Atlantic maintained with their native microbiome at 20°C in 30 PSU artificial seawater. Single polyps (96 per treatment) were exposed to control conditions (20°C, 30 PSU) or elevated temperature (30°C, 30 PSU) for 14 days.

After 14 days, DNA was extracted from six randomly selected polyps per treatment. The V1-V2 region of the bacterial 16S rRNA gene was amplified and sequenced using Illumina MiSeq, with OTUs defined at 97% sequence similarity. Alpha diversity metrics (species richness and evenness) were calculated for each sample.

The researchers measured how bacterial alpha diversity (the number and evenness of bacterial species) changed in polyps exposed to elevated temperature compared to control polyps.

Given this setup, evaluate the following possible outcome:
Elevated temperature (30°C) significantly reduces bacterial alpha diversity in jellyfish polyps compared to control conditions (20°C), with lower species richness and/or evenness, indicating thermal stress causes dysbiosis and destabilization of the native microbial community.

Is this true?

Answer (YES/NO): NO